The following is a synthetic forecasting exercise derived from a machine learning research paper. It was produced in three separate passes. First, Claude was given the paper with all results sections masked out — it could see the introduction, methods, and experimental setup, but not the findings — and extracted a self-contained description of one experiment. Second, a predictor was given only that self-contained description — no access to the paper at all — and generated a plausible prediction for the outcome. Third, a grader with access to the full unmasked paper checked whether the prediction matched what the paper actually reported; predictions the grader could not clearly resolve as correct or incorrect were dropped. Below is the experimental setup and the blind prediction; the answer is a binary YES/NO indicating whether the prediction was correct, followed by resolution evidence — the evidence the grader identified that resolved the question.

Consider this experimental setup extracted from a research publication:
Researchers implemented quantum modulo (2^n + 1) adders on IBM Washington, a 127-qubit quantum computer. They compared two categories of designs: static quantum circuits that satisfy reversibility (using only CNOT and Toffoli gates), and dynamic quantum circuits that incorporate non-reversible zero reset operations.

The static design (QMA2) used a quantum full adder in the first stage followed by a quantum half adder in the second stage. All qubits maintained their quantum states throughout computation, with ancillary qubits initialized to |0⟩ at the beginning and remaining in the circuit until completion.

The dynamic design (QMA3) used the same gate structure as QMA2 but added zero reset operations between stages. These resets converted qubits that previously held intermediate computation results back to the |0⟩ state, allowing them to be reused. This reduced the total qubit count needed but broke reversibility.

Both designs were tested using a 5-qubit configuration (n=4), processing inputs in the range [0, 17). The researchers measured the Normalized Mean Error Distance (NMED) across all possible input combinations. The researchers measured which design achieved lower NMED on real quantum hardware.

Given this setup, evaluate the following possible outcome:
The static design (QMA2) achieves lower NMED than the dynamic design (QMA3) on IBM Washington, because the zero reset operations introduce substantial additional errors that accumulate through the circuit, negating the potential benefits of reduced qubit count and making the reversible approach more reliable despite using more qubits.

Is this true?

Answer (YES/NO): NO